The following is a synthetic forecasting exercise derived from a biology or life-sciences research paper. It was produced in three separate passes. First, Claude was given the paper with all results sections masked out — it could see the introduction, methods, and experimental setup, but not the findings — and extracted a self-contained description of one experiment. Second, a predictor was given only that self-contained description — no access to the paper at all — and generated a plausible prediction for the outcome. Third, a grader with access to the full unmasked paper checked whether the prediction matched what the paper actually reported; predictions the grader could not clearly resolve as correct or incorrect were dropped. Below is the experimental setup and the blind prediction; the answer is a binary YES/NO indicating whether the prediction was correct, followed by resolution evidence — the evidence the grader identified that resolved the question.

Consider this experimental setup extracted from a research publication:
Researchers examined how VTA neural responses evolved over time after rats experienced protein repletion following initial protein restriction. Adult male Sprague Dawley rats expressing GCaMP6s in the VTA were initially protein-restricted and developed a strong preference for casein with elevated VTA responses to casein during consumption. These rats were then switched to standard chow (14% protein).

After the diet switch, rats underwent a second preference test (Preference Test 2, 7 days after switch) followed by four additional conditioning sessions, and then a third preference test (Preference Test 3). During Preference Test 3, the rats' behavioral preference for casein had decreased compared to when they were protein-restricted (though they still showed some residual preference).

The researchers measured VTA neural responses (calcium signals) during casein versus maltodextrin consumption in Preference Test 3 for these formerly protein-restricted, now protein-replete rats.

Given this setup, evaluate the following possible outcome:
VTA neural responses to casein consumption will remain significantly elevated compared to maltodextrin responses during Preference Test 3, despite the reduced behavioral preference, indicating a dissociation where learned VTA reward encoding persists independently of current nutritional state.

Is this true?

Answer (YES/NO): NO